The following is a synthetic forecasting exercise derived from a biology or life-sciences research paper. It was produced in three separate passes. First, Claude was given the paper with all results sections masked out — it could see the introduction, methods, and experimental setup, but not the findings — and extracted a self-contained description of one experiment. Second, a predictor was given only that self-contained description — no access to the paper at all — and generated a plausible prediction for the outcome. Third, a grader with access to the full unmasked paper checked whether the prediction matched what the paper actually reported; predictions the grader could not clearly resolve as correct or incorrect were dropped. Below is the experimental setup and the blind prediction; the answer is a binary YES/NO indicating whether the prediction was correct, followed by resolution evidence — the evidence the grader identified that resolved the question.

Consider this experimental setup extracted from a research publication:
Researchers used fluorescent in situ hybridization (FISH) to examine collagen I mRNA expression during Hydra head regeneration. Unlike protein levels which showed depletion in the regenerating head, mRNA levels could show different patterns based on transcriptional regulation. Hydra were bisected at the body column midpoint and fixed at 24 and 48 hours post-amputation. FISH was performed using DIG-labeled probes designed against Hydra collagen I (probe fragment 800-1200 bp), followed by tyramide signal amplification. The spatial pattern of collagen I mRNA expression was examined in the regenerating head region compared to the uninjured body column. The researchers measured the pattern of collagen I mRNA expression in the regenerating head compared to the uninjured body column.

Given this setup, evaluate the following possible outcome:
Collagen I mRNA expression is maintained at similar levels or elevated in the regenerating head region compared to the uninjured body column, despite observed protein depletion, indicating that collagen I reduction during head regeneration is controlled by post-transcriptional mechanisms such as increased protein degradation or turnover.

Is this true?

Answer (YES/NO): YES